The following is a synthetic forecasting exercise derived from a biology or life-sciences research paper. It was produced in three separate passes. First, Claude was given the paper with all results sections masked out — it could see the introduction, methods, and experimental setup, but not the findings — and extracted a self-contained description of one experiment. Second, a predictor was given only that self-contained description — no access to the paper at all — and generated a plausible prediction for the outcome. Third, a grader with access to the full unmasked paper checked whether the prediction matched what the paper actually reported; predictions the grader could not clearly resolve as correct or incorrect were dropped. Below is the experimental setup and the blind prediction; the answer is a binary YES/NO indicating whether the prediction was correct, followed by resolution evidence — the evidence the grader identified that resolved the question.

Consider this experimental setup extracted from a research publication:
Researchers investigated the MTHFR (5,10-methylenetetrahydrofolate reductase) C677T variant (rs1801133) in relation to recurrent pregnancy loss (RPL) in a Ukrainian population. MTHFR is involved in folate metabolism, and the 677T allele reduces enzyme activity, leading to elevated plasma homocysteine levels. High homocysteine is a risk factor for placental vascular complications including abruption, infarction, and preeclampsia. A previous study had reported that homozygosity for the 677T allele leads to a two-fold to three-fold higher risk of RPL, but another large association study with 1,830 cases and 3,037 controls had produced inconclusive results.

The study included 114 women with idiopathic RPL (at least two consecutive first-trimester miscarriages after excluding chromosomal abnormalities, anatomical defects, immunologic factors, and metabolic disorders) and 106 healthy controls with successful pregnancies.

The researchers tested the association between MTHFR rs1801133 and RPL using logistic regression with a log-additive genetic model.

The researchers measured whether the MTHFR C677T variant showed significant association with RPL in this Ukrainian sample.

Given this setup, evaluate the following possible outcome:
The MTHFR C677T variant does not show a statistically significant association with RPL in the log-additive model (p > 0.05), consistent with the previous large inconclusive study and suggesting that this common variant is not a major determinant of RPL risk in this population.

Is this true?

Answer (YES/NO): YES